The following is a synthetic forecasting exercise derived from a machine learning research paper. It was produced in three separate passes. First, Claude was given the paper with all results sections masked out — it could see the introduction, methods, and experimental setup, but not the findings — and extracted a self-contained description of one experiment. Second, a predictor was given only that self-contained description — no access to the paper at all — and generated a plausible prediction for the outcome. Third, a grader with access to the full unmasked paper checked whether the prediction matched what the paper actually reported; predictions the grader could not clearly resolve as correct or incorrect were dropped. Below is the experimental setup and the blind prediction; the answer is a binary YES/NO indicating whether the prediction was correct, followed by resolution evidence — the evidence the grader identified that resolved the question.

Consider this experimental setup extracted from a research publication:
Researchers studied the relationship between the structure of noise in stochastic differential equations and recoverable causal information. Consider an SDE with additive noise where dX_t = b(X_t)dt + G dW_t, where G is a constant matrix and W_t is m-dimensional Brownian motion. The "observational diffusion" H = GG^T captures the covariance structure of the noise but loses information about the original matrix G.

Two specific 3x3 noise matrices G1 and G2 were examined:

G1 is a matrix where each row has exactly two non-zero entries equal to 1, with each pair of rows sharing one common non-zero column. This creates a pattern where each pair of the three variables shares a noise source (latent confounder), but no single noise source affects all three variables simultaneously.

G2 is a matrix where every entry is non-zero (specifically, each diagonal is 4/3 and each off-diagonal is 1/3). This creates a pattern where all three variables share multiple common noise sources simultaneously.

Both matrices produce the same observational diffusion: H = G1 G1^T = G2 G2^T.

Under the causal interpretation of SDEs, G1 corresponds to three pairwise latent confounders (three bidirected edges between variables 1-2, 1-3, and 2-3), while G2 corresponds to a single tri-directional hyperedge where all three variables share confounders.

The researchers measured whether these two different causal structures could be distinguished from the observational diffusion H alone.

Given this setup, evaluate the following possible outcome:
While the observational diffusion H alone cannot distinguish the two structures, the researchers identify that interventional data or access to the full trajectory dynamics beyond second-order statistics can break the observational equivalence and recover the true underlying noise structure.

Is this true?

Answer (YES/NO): NO